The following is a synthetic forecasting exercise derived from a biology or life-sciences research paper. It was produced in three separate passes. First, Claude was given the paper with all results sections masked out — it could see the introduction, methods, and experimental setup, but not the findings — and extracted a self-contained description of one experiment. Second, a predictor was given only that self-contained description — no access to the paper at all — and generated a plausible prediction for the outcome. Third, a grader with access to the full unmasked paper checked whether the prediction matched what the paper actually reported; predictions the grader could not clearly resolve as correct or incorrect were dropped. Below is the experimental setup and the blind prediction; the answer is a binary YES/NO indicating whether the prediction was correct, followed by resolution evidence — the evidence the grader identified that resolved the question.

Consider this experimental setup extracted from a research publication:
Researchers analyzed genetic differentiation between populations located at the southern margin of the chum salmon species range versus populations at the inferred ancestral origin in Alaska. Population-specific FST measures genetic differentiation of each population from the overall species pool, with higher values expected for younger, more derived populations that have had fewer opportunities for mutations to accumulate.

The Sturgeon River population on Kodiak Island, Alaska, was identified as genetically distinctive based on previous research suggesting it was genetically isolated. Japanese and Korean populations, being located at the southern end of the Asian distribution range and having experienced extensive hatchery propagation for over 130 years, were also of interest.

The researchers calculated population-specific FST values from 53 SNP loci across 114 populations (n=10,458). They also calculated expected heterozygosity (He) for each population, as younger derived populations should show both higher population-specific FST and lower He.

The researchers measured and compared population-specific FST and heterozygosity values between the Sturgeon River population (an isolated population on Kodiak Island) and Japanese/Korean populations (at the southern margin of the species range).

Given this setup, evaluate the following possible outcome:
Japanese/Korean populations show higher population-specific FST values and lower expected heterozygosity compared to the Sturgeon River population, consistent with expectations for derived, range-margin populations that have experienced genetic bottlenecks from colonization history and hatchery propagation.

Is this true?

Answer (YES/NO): NO